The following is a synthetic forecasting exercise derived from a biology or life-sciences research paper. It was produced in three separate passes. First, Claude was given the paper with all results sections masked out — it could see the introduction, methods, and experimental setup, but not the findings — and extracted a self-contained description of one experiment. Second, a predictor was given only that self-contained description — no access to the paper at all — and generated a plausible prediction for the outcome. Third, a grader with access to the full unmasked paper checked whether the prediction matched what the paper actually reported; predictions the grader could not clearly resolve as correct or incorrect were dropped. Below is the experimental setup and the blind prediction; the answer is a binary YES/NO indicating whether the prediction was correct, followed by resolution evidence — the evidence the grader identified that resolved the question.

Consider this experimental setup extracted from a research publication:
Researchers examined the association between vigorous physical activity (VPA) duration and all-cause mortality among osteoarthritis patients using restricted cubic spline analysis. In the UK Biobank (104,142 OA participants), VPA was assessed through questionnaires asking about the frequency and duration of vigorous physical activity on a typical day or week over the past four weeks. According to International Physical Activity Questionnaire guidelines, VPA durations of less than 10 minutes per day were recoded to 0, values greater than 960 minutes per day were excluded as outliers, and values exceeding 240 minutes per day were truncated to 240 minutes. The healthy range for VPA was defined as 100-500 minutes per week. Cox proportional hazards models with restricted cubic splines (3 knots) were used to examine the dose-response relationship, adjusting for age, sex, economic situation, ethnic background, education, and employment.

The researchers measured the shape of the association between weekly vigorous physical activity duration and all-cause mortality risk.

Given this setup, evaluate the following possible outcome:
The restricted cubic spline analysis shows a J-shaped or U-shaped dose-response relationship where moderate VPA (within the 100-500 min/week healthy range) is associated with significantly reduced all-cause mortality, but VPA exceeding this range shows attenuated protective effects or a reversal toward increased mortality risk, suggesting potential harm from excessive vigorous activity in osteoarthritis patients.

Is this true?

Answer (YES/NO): YES